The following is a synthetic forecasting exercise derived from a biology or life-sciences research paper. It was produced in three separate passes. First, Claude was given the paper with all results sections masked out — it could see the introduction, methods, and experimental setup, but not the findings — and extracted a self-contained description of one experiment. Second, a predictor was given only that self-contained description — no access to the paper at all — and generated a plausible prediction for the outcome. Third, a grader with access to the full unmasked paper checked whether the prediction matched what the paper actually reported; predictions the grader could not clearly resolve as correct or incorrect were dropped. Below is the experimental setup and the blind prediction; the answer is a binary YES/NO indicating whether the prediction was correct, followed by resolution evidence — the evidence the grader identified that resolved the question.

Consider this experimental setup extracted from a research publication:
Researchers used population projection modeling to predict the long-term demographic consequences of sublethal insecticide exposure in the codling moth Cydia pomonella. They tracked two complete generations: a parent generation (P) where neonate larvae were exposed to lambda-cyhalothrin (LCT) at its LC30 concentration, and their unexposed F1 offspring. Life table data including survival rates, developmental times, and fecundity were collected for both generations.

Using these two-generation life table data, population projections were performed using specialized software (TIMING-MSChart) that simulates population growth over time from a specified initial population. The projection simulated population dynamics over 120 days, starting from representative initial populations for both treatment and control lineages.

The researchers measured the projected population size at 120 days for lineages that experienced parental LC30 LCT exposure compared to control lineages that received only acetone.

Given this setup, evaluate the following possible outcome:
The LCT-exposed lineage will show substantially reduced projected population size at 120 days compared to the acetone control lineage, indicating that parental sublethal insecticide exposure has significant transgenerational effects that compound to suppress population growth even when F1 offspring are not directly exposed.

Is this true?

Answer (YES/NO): NO